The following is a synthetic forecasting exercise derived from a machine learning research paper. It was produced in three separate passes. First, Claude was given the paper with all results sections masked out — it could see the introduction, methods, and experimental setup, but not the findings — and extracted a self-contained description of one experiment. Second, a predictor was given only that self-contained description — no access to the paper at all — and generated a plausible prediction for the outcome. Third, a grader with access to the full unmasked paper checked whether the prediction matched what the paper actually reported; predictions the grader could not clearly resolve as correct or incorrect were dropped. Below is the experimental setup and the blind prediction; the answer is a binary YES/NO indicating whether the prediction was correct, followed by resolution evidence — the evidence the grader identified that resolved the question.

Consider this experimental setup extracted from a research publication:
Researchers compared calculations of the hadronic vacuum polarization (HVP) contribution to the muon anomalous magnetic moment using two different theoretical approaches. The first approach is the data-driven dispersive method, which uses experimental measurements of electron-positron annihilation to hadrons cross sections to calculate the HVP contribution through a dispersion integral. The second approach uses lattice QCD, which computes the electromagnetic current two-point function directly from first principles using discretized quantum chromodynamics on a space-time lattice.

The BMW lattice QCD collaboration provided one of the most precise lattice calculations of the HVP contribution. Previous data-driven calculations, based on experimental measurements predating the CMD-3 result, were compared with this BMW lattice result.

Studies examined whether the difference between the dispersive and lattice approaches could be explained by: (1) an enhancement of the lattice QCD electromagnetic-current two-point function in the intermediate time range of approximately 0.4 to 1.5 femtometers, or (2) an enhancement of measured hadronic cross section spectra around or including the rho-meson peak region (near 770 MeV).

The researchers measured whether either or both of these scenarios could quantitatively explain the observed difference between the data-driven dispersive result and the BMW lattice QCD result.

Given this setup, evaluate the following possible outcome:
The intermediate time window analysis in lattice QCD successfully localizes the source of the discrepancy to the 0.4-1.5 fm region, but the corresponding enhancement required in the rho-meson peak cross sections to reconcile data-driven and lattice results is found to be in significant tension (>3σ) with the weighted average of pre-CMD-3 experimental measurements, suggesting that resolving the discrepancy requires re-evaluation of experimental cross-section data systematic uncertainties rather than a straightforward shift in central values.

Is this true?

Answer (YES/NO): NO